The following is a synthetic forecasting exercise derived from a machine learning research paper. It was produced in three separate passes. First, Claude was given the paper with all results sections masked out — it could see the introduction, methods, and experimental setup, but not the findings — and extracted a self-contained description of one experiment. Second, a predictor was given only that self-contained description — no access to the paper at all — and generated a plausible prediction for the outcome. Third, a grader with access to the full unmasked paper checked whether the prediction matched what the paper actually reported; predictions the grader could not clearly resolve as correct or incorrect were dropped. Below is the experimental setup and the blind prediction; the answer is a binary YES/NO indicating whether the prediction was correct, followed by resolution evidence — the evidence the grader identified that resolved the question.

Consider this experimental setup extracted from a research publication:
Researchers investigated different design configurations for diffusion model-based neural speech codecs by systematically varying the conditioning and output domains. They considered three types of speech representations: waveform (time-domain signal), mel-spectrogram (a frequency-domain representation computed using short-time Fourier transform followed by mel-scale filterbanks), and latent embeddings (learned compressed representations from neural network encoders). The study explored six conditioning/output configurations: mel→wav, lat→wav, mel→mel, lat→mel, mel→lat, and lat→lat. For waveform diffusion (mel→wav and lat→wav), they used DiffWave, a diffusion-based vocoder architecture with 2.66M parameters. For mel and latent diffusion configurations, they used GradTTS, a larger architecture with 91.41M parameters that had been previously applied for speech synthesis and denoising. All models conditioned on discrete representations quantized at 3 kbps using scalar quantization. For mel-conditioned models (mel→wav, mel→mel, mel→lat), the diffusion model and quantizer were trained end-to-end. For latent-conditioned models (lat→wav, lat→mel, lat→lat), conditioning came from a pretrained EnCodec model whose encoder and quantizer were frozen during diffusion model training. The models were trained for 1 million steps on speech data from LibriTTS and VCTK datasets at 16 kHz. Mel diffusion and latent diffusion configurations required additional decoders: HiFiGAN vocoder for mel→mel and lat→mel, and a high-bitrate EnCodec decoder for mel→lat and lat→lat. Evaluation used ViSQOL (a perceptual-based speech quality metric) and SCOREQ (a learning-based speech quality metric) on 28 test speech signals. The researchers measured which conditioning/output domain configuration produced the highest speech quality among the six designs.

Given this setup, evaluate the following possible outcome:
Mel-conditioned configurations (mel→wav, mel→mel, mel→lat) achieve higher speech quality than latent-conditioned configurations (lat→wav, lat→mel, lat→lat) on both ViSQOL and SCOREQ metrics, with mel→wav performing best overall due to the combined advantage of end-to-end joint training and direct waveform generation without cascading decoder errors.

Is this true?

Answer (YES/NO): NO